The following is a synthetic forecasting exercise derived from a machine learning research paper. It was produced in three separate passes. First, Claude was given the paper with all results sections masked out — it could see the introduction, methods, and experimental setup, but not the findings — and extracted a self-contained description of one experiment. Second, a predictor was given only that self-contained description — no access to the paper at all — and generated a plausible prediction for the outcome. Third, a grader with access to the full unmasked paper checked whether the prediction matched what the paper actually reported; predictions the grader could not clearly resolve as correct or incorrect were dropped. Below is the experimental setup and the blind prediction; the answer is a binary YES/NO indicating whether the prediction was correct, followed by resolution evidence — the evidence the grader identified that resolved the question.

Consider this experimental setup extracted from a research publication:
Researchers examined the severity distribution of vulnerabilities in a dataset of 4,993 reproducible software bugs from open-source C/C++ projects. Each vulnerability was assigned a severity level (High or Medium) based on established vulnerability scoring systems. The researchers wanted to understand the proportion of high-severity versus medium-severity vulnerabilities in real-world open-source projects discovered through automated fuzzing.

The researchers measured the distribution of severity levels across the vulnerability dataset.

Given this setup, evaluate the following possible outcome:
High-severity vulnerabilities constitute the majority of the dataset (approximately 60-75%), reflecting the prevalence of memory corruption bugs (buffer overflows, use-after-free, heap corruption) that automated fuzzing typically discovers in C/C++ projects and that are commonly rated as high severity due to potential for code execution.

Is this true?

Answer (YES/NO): NO